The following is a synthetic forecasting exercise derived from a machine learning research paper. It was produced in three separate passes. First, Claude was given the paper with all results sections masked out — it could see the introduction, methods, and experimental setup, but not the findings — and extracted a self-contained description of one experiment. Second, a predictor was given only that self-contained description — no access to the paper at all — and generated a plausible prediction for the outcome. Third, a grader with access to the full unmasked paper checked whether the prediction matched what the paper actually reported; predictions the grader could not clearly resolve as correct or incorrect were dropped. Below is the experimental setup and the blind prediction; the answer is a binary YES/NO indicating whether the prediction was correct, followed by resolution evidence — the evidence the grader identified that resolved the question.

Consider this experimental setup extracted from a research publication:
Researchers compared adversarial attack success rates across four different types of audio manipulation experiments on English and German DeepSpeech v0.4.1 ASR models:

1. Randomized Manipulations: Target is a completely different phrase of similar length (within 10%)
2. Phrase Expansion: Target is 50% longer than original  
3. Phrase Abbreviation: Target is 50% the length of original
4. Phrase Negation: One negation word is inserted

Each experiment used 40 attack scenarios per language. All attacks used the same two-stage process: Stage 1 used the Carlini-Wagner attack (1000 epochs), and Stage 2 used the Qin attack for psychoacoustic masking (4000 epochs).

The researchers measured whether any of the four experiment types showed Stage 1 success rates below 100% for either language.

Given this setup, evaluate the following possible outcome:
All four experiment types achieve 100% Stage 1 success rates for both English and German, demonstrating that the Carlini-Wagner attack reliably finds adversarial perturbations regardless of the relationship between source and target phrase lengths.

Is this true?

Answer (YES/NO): NO